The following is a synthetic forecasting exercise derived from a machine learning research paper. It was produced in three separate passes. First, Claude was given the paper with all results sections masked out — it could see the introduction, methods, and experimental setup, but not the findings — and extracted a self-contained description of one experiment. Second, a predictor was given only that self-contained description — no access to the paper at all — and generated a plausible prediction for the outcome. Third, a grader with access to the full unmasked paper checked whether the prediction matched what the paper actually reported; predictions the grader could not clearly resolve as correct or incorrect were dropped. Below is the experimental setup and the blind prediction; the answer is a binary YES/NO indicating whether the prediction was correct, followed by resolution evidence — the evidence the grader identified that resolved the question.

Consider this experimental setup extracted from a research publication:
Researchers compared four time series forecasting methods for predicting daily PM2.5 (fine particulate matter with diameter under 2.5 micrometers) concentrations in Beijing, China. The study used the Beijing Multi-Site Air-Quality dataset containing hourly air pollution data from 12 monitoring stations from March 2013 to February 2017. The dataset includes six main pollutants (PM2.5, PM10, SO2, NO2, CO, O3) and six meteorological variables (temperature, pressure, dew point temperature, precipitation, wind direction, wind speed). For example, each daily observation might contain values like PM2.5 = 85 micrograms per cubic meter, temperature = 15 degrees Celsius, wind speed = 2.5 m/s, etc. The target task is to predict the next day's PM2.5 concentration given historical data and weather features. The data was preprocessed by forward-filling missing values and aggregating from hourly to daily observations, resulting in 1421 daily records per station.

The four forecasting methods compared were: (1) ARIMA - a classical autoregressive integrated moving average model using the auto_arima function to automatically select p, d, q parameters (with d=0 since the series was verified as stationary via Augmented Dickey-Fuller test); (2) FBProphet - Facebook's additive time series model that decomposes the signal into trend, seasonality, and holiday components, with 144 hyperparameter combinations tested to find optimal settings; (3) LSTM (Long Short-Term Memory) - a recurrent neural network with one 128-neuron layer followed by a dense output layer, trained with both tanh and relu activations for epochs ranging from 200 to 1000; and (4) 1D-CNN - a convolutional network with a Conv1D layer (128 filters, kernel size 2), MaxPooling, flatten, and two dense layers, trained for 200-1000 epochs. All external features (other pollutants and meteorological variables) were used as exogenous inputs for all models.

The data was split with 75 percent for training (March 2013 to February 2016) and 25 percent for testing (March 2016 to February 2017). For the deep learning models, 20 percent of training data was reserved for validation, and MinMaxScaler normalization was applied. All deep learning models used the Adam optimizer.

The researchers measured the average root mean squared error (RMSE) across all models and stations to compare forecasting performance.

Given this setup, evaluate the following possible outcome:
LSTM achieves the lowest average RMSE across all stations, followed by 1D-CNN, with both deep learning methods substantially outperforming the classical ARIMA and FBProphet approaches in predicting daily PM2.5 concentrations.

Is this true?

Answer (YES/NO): NO